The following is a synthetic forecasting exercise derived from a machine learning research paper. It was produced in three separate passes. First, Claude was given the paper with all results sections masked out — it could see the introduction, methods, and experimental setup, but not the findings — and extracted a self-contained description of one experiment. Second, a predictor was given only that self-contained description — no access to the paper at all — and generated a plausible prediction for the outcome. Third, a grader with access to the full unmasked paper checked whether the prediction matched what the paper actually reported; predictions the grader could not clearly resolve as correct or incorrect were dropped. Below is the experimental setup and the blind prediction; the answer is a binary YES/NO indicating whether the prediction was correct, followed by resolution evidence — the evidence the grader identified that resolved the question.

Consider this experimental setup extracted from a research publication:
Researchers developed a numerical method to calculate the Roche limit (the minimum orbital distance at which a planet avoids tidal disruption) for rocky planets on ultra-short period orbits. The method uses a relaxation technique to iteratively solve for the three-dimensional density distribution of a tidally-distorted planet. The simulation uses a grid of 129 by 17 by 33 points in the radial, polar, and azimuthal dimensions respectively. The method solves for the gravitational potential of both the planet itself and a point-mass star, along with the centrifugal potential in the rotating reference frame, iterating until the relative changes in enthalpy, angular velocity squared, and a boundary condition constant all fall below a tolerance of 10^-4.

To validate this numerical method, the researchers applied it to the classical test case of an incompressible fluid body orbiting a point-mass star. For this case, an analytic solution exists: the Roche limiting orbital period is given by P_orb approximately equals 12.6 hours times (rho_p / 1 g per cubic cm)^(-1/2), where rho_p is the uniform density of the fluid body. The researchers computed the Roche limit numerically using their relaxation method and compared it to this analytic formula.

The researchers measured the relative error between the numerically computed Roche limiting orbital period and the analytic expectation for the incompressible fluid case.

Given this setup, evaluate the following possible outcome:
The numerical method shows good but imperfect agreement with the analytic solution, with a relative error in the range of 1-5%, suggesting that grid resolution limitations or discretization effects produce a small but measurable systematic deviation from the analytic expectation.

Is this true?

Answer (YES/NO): NO